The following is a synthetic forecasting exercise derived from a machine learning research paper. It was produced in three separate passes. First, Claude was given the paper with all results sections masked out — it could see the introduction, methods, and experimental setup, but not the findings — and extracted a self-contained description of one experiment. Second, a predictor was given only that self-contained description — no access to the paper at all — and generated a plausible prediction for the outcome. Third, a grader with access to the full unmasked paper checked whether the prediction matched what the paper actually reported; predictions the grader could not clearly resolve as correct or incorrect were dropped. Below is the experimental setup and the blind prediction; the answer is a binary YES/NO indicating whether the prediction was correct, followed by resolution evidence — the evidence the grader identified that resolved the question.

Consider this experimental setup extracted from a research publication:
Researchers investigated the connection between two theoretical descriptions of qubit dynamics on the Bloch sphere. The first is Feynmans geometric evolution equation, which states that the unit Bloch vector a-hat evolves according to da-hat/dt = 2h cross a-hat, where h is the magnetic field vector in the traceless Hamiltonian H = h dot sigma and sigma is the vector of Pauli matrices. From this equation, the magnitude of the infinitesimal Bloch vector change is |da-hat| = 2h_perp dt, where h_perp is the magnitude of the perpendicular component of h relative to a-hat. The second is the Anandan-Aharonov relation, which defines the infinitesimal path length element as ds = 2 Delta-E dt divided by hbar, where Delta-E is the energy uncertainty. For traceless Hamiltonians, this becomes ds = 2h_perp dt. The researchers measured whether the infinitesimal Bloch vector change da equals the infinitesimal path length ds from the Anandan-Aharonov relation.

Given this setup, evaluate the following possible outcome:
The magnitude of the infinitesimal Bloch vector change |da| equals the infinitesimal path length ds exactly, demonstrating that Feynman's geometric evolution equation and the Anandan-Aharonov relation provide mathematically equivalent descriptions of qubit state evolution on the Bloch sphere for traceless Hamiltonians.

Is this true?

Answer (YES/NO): YES